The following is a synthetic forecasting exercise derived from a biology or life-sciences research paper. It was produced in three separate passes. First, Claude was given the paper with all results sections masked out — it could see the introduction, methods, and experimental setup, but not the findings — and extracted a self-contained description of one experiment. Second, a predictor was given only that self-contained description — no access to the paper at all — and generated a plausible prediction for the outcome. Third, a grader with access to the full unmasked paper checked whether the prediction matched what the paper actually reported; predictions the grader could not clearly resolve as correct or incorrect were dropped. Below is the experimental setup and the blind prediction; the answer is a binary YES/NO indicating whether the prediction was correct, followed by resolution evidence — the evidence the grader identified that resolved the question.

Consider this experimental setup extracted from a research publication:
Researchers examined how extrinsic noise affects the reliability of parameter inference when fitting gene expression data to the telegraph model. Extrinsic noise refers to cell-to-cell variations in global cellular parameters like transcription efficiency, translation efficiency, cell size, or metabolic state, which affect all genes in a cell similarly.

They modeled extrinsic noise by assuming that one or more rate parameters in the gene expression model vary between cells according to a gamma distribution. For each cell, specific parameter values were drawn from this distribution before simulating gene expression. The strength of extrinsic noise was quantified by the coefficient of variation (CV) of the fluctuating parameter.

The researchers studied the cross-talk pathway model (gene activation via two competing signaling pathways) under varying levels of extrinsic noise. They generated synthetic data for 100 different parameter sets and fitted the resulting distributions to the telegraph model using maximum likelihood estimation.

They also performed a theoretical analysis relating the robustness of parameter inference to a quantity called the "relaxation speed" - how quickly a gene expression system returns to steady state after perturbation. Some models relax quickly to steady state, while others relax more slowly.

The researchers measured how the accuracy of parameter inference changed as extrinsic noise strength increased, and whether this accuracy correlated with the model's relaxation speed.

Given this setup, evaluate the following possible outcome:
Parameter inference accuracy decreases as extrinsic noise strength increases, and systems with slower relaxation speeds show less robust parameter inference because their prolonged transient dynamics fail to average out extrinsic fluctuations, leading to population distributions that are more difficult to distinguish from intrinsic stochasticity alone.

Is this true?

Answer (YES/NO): YES